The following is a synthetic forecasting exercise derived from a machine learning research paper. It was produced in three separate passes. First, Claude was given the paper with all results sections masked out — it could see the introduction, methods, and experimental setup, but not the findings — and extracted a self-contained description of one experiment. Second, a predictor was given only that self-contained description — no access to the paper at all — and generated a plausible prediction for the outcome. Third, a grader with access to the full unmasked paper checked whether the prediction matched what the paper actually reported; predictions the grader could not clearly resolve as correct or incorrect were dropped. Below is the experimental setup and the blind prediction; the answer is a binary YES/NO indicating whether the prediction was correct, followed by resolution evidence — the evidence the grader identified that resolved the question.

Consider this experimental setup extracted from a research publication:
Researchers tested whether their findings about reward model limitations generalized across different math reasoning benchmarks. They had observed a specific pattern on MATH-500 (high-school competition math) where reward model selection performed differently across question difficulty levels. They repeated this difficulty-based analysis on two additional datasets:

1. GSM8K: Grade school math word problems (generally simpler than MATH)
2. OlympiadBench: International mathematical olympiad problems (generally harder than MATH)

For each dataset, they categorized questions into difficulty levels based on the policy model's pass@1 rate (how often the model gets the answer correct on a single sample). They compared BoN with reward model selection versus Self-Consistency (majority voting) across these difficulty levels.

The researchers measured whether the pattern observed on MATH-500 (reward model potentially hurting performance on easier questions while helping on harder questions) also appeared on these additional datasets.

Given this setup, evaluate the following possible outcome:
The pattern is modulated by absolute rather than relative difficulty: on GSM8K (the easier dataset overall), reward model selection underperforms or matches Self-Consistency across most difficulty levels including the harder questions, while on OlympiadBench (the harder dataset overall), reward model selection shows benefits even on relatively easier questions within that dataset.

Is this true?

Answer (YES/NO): NO